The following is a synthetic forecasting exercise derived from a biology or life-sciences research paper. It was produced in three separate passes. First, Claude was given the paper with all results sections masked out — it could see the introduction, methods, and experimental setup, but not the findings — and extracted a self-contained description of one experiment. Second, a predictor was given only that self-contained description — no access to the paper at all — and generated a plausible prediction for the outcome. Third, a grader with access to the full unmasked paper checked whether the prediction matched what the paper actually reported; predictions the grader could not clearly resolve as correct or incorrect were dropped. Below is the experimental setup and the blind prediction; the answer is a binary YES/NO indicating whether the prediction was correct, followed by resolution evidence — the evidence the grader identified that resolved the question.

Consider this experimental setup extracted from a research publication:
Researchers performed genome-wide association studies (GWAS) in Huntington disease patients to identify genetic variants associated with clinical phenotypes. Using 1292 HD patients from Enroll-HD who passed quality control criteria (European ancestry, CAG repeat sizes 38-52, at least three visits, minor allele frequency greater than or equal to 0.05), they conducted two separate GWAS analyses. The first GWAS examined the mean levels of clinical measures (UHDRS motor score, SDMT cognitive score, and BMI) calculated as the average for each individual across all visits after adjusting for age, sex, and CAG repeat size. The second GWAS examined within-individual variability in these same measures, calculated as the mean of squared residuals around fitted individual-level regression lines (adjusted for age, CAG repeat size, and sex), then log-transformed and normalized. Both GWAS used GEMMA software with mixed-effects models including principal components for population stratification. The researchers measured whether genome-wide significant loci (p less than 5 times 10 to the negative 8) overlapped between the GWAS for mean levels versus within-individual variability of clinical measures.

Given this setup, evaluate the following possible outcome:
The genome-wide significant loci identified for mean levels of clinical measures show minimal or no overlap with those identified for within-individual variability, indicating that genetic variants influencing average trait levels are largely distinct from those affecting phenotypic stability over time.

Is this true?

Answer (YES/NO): YES